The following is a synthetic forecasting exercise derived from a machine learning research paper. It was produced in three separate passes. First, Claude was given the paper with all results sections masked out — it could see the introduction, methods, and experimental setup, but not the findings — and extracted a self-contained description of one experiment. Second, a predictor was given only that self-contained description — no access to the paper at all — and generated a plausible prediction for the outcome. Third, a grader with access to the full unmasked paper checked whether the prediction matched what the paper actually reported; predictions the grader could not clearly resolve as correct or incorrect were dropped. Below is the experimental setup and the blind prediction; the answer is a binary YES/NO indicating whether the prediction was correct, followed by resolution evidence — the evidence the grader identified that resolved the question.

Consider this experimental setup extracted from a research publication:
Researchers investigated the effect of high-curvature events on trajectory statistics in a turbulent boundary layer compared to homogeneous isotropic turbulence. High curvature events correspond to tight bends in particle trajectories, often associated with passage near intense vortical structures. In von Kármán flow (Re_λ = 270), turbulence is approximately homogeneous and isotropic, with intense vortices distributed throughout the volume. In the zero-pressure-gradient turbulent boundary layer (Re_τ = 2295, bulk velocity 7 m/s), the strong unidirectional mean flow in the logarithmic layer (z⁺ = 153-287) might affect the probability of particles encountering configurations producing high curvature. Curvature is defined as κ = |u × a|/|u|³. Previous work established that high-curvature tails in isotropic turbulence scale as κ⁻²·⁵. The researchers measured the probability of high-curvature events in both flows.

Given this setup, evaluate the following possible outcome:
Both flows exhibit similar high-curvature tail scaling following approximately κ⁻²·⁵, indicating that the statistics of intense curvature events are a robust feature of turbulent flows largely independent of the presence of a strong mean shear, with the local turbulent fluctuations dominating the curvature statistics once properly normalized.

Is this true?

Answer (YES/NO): NO